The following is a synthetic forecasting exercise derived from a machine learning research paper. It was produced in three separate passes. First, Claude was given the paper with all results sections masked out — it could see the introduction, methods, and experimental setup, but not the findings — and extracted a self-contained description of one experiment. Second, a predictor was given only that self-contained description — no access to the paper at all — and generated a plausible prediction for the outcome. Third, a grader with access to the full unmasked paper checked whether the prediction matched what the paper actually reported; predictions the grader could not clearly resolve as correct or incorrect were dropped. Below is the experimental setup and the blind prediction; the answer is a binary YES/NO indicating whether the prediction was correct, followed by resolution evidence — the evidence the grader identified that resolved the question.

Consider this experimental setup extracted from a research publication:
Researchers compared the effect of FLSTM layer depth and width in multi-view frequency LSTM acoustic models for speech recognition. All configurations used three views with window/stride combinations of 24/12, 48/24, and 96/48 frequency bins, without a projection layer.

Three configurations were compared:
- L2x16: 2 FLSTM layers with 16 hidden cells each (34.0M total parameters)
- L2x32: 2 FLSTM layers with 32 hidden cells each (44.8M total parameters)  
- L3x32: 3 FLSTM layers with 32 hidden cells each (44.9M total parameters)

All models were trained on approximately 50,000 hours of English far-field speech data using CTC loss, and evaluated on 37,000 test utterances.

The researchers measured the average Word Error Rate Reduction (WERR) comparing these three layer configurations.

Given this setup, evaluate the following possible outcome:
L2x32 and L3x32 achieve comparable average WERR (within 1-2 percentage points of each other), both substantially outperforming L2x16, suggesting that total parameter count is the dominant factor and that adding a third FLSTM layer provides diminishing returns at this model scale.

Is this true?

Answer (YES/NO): NO